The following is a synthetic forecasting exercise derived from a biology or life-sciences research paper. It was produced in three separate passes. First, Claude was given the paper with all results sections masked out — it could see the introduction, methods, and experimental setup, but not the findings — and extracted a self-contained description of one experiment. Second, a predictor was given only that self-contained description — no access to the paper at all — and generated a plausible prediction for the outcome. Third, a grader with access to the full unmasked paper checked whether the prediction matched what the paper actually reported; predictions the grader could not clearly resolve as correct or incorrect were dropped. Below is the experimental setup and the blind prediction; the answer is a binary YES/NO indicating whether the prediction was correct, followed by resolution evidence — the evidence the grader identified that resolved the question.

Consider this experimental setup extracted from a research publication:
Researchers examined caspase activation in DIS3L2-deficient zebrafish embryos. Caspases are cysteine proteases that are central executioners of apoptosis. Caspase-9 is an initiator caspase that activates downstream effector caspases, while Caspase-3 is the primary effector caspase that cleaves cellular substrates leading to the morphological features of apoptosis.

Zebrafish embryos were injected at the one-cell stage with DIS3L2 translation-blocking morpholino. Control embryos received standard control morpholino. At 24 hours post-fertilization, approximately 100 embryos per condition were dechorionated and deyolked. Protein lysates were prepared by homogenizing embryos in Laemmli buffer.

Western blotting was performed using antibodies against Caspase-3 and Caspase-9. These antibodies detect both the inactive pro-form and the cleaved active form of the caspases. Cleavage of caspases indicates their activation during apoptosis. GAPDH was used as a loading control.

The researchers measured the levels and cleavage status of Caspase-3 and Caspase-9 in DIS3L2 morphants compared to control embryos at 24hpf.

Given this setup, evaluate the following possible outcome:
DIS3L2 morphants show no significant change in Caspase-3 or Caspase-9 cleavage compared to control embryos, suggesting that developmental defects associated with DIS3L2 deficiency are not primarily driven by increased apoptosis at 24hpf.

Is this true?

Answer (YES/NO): NO